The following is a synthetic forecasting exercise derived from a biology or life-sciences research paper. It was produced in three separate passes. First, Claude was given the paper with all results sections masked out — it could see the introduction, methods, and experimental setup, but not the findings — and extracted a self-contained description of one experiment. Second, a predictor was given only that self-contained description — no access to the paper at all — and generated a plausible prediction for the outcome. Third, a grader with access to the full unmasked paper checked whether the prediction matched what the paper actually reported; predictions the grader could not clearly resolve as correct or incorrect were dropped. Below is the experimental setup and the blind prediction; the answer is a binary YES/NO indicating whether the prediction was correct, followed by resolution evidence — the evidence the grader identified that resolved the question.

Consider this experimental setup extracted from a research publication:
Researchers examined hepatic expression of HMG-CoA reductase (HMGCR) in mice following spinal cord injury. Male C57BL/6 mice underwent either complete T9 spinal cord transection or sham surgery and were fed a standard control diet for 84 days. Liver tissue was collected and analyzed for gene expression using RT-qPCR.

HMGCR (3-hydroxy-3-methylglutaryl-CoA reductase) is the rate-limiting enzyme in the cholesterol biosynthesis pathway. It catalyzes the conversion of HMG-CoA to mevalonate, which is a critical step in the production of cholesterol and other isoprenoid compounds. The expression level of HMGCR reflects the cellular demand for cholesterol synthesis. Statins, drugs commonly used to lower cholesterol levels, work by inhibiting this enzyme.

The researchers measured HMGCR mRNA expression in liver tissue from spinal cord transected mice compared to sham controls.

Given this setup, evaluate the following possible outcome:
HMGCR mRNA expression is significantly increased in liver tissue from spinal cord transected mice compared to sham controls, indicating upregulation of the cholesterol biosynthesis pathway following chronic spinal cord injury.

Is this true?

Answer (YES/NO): YES